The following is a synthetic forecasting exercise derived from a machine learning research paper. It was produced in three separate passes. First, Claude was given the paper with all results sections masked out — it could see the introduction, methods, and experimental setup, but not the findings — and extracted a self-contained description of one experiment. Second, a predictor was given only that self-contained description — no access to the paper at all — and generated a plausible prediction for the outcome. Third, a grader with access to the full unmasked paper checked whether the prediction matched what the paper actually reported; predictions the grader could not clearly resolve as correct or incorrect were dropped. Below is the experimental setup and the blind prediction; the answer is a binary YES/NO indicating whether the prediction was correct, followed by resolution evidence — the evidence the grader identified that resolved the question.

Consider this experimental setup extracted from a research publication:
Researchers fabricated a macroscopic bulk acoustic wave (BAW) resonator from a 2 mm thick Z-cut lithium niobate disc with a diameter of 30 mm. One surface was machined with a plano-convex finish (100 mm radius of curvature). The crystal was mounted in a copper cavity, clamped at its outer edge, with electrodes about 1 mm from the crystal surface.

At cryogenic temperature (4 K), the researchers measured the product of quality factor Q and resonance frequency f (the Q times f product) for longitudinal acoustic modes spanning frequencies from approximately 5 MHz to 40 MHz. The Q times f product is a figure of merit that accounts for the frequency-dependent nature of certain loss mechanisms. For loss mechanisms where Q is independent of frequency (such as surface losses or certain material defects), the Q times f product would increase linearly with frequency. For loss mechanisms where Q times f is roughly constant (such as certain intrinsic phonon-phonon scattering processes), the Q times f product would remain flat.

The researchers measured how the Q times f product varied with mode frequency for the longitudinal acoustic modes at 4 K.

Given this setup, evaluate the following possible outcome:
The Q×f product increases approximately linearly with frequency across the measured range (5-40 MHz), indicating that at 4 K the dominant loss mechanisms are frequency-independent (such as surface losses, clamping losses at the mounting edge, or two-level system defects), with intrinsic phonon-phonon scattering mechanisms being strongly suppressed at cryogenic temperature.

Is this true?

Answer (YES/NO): NO